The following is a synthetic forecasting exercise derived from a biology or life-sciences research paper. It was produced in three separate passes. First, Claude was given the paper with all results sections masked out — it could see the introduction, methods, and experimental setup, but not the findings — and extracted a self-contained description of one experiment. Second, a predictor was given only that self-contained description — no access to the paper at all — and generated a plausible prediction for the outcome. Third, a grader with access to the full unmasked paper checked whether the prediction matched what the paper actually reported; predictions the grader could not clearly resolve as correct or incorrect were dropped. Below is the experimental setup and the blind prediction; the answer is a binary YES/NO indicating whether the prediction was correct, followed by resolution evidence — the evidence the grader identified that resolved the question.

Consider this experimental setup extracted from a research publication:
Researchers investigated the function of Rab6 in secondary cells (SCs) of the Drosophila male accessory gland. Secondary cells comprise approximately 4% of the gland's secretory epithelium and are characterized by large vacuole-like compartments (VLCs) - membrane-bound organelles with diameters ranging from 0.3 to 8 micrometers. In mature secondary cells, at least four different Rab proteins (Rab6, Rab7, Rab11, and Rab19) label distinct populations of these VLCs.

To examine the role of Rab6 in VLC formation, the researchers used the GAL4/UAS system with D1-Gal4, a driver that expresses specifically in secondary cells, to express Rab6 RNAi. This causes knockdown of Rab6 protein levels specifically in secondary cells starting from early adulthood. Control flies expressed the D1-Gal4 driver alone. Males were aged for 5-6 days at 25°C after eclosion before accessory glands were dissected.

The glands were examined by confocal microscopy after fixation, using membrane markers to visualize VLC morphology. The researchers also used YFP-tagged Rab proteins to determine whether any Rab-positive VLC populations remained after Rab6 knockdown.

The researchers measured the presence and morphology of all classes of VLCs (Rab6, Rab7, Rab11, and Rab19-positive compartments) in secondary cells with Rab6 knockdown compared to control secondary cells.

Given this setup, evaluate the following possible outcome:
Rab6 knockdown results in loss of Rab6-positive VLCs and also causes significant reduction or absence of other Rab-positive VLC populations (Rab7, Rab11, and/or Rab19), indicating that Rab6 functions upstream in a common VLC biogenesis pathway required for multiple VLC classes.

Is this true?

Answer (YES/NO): YES